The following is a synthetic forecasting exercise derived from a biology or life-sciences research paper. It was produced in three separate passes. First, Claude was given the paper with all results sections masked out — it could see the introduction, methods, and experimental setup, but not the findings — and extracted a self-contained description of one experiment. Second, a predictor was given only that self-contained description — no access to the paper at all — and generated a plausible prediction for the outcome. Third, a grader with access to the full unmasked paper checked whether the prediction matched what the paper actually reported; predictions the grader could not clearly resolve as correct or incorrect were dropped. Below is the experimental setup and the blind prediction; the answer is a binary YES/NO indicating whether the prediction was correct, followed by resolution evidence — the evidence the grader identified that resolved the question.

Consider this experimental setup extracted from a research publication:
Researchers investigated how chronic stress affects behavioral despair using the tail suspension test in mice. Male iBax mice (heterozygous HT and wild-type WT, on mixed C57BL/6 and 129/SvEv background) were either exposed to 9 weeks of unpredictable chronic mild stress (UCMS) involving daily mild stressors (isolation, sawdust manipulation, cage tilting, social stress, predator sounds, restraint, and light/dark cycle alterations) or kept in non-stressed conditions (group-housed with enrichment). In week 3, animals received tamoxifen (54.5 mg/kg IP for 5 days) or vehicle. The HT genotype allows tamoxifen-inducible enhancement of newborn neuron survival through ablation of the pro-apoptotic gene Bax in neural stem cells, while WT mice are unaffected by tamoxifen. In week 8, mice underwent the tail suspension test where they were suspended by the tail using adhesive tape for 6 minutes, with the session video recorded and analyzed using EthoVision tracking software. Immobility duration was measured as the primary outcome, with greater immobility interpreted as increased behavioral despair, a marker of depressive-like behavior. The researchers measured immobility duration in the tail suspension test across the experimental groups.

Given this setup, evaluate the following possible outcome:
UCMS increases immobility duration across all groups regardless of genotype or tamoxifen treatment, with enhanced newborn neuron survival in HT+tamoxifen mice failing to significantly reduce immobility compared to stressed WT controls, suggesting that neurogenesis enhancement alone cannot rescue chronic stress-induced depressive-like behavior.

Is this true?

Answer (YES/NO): NO